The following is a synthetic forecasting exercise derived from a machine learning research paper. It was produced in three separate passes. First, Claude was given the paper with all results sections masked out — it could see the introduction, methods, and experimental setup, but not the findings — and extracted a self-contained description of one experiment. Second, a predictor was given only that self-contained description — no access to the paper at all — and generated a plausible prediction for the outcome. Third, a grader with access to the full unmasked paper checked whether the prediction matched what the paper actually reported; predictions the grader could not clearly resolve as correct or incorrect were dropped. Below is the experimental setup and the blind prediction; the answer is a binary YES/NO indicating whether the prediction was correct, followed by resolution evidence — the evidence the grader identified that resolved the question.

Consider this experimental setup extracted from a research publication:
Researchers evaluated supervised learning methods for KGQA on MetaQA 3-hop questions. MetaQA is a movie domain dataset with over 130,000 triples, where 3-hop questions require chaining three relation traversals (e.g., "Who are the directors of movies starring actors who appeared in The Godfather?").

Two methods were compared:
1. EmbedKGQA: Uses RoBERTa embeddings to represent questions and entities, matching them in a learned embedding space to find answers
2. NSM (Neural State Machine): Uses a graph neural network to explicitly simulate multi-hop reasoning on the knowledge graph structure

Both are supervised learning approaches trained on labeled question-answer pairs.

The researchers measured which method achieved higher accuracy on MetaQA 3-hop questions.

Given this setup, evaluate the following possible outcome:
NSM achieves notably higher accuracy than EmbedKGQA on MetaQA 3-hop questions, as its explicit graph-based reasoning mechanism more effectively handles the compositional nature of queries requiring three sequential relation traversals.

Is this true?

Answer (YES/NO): YES